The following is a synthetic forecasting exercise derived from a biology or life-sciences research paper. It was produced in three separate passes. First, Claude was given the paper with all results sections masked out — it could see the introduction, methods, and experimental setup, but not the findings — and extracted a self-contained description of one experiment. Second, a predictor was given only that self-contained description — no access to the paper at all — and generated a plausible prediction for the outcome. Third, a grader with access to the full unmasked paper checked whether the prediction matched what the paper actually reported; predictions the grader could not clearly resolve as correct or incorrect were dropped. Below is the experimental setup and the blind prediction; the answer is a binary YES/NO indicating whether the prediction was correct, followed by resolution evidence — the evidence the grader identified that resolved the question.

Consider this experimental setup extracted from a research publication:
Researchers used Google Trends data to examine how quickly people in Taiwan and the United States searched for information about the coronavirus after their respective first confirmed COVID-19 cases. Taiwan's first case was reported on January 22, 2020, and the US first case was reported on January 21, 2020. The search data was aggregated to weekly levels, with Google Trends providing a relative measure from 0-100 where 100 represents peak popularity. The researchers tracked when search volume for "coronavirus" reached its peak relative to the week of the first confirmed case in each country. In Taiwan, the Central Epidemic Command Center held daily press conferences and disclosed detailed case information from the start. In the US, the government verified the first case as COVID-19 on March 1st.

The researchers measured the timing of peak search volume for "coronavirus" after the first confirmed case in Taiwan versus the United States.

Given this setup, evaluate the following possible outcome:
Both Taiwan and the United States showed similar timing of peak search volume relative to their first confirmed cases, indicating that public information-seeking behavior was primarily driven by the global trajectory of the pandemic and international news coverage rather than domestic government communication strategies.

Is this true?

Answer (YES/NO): NO